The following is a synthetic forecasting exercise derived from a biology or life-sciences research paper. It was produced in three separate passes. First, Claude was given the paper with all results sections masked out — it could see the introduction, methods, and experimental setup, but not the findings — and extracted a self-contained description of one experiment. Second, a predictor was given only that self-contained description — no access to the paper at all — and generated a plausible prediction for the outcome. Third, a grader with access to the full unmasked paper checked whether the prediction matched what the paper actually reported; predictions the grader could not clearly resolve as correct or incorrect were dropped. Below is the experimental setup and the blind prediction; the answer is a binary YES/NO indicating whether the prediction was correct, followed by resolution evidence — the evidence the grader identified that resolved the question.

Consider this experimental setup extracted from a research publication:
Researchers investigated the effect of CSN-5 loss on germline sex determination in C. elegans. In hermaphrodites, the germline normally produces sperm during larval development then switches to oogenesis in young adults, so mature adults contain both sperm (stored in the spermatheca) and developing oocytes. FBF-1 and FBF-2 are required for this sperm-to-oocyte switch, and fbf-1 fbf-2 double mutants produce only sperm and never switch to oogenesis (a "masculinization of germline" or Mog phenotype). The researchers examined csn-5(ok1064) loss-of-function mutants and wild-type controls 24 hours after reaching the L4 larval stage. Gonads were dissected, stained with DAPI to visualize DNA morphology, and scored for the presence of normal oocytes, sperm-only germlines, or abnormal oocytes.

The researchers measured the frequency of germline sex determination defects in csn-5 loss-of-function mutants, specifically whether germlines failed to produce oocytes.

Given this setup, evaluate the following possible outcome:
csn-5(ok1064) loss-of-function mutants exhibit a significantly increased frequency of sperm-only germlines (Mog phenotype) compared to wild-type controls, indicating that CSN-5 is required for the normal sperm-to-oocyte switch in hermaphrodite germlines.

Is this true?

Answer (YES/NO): YES